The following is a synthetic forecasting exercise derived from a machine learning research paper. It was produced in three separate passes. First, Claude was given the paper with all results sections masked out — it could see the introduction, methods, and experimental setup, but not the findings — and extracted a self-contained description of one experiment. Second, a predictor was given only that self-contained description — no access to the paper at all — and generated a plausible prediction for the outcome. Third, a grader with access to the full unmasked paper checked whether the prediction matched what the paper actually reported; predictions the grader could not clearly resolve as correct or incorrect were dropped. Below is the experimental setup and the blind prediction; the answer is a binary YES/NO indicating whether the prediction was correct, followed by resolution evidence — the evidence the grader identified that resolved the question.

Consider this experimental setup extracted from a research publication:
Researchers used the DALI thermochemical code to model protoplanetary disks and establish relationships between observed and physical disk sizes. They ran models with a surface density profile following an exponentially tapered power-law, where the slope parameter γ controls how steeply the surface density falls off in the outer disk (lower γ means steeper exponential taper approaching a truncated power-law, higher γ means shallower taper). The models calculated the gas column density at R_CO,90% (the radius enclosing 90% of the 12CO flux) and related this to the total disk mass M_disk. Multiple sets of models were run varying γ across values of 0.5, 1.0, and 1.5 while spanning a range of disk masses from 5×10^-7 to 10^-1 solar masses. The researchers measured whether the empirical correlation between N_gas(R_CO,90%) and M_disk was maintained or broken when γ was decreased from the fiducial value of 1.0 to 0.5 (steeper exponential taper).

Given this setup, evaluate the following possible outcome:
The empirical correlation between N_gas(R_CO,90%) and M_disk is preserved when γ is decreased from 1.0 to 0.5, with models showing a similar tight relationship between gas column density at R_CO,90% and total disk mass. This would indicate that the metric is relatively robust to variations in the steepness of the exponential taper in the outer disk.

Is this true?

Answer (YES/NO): YES